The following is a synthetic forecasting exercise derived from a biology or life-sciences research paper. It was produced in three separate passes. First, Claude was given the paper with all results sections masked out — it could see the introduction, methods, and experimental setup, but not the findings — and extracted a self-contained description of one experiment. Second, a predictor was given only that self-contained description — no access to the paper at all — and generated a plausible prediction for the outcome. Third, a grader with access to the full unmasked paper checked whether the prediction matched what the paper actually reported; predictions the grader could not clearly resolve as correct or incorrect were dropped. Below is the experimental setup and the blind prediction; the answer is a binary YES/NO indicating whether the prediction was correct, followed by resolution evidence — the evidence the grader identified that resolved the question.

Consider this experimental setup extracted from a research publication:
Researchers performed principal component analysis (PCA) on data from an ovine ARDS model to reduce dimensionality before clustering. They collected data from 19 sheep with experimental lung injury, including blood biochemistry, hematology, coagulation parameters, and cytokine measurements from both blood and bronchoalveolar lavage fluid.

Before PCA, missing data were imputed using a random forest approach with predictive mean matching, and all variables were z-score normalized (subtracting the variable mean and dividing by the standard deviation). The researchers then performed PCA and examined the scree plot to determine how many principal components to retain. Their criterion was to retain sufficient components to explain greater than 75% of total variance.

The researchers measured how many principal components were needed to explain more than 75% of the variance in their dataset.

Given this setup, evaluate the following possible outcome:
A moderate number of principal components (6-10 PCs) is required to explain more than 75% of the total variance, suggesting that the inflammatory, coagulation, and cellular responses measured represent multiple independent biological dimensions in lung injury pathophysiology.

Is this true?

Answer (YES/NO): YES